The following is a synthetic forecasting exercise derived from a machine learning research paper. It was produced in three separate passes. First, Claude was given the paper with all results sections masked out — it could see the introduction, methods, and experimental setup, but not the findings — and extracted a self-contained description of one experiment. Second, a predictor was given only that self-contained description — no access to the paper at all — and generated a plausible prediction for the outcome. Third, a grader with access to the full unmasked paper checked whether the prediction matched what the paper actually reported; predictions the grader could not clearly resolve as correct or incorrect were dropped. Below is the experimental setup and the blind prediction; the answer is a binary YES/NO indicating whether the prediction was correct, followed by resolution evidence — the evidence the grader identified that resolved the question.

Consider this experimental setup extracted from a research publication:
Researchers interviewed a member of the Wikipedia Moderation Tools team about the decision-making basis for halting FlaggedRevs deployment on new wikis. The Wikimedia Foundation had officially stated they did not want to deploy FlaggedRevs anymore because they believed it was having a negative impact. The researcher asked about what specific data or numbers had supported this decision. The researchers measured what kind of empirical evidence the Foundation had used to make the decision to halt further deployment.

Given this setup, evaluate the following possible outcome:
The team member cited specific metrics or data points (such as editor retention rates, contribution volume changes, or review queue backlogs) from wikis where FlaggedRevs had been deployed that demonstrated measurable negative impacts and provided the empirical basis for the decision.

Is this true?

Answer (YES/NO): NO